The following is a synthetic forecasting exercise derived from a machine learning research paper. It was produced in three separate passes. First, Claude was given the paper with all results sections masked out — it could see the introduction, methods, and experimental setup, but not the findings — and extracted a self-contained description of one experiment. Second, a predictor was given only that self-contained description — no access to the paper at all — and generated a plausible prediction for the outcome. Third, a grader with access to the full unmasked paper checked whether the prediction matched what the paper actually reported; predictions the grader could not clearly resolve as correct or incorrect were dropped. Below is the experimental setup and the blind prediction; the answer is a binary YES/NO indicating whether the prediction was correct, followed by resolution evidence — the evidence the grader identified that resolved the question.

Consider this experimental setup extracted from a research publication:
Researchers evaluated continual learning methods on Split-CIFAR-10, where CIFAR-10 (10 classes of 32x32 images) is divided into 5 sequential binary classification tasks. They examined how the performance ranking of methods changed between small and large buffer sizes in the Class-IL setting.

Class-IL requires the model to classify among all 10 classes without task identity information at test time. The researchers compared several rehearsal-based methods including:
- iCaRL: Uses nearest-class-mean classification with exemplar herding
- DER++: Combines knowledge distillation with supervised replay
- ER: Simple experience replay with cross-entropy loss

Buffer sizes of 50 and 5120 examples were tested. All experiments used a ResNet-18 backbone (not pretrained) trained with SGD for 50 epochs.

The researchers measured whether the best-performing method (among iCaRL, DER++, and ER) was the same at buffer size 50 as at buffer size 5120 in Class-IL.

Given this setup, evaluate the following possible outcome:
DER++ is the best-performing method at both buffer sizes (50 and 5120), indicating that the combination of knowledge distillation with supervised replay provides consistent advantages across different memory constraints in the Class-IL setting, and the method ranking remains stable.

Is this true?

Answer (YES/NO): NO